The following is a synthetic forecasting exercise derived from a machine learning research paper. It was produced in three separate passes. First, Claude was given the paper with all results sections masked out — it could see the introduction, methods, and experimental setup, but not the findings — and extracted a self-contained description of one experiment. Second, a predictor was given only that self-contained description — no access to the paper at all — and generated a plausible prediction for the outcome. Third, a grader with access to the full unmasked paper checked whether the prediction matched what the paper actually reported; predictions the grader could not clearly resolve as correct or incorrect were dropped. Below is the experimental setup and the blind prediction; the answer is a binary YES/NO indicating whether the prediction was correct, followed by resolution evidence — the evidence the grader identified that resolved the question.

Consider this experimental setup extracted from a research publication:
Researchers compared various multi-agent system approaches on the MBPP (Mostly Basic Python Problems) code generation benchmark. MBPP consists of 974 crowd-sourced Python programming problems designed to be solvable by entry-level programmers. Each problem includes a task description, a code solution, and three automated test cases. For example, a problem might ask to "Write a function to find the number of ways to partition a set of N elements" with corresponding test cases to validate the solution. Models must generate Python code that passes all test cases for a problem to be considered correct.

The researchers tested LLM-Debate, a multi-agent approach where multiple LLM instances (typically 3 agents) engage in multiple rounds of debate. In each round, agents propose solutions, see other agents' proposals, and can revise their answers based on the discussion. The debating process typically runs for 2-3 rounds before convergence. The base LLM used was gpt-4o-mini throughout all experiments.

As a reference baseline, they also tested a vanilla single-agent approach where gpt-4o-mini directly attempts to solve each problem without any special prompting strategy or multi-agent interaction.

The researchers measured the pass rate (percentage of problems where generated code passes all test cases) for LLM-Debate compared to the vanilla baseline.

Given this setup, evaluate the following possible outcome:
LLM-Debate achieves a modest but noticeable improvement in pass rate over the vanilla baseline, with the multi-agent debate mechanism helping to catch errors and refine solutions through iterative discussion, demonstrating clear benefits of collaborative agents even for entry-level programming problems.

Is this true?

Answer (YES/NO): NO